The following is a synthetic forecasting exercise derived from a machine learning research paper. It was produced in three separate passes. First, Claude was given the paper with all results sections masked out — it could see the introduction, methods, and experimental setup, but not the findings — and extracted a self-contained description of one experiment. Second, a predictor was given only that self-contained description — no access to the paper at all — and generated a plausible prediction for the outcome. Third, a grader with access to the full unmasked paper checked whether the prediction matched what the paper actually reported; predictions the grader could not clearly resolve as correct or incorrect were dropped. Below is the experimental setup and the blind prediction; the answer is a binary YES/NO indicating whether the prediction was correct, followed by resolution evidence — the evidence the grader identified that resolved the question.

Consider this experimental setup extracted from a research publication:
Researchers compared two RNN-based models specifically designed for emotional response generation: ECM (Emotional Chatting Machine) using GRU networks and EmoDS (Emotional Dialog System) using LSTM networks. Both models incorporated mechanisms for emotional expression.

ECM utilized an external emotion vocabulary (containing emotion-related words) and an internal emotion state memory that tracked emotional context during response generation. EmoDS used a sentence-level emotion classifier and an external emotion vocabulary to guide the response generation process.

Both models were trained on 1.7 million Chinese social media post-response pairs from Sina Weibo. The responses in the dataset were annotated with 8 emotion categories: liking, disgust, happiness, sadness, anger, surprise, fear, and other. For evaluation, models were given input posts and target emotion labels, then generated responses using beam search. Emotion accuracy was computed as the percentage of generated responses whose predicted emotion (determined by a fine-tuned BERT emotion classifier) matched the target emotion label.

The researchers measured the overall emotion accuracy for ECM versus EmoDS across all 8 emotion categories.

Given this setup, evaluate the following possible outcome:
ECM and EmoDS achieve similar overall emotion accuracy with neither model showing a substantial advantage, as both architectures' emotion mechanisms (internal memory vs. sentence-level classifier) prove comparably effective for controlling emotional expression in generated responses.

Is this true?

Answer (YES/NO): NO